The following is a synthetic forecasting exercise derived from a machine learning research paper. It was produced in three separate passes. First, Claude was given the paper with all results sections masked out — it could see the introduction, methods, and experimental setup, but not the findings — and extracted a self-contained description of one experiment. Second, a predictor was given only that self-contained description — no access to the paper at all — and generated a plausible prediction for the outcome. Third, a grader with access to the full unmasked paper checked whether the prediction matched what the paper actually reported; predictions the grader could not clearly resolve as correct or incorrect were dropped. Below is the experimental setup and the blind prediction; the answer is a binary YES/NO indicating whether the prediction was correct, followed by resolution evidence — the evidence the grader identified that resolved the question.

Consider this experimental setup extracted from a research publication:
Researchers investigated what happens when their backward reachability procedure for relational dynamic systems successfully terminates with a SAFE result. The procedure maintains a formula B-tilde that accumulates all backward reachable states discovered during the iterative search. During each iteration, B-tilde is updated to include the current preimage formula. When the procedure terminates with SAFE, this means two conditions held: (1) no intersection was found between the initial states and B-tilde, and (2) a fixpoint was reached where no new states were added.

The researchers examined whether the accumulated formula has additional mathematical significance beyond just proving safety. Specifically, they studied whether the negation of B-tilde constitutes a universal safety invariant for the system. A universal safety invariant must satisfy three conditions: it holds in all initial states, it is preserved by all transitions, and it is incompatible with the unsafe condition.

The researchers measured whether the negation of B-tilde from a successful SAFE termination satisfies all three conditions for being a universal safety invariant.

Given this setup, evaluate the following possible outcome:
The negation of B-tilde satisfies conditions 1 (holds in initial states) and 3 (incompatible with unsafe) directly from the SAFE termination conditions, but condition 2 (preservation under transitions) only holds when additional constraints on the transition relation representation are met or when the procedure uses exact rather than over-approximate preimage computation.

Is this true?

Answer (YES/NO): NO